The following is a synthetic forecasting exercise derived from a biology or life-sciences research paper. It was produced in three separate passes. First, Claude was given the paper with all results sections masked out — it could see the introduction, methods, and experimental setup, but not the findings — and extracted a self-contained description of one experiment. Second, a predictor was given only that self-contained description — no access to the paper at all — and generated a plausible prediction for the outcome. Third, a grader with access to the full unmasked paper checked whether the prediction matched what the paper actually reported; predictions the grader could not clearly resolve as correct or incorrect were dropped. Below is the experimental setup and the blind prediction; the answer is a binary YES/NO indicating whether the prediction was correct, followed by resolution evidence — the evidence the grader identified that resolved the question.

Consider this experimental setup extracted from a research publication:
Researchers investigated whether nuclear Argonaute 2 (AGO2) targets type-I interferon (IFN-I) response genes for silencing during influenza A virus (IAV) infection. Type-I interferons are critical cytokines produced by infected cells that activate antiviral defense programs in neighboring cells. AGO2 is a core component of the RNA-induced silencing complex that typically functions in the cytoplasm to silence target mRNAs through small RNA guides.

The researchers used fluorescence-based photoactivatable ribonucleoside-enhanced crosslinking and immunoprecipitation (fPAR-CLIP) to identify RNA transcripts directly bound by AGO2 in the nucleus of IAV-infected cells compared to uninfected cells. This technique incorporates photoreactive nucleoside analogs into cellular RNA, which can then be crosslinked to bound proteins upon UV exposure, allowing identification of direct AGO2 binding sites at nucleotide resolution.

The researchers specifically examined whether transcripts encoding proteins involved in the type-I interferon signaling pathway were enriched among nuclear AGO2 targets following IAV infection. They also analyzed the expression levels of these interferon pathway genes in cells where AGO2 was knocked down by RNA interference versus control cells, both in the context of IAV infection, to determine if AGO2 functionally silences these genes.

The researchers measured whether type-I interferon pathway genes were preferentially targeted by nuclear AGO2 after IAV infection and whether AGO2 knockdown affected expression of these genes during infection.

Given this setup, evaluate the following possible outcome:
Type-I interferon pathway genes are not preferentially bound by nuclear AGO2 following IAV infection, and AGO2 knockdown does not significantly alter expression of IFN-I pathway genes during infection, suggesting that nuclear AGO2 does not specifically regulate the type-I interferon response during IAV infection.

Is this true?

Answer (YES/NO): NO